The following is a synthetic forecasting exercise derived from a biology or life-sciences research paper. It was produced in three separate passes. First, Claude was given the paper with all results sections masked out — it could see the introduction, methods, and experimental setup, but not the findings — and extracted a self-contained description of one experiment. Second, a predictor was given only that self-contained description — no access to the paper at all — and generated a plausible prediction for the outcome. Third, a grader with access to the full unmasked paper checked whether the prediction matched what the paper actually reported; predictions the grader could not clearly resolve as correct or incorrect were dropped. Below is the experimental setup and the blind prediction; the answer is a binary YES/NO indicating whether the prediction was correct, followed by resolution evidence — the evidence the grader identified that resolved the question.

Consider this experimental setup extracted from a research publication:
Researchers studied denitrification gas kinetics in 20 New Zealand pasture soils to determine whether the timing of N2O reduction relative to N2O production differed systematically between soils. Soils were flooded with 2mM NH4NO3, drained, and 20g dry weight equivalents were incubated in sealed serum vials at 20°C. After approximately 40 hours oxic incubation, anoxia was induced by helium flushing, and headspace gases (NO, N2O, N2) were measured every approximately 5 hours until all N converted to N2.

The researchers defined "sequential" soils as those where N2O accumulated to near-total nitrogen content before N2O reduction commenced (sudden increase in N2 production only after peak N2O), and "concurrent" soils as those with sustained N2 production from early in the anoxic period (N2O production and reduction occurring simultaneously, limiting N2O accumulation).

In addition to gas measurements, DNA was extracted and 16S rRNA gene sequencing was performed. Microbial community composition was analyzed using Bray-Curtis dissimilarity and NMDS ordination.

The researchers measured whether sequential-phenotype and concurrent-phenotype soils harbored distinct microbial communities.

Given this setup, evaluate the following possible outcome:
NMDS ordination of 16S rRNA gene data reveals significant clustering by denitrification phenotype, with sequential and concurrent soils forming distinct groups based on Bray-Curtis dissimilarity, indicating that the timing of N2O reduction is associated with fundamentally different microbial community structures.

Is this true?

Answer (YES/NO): NO